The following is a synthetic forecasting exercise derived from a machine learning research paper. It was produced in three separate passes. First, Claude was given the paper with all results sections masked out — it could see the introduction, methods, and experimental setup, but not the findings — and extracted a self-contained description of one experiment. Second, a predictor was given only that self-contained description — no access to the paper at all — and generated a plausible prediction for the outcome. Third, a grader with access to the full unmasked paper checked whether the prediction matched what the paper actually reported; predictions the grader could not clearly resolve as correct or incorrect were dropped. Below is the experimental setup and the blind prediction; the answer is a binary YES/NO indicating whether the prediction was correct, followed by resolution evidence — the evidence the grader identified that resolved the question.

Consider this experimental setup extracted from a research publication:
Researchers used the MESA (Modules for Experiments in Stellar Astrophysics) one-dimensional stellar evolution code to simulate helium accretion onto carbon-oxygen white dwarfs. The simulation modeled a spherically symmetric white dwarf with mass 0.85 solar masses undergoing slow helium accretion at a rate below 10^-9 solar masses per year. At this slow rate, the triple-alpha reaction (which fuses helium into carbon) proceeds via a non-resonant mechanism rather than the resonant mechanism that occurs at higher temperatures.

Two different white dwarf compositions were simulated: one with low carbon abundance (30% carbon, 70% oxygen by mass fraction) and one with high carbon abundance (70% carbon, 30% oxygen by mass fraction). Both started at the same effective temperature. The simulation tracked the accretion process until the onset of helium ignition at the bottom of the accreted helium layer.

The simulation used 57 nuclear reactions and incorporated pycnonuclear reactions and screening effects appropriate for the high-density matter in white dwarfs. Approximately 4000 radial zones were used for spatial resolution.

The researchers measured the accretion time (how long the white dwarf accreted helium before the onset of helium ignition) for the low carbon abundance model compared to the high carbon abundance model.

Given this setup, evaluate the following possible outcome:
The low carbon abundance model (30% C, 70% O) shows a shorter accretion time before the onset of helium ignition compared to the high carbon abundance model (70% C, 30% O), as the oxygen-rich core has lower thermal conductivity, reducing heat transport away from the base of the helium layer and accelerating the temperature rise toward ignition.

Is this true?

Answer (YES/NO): NO